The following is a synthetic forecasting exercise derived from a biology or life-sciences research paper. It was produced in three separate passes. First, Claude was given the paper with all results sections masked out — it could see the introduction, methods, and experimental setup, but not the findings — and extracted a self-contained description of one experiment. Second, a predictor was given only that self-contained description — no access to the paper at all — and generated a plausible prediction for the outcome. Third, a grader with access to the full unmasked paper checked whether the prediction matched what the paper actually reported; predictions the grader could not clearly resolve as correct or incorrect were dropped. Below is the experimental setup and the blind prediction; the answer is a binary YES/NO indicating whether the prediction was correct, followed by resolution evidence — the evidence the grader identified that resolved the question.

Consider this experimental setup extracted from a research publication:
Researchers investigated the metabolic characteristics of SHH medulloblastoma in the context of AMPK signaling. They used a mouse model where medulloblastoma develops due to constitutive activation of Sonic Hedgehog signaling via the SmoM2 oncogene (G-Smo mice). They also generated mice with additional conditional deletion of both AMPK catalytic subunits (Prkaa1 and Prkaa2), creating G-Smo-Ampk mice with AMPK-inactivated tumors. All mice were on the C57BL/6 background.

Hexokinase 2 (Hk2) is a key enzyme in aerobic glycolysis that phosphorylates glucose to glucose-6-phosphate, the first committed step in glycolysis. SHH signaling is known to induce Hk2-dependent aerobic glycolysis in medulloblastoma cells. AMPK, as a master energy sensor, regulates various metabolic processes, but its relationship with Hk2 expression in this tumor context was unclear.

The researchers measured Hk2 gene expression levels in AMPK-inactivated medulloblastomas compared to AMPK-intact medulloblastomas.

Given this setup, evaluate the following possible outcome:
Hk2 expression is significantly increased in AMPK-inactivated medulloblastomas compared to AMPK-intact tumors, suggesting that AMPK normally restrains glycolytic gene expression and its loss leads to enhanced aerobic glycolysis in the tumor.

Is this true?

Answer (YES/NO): NO